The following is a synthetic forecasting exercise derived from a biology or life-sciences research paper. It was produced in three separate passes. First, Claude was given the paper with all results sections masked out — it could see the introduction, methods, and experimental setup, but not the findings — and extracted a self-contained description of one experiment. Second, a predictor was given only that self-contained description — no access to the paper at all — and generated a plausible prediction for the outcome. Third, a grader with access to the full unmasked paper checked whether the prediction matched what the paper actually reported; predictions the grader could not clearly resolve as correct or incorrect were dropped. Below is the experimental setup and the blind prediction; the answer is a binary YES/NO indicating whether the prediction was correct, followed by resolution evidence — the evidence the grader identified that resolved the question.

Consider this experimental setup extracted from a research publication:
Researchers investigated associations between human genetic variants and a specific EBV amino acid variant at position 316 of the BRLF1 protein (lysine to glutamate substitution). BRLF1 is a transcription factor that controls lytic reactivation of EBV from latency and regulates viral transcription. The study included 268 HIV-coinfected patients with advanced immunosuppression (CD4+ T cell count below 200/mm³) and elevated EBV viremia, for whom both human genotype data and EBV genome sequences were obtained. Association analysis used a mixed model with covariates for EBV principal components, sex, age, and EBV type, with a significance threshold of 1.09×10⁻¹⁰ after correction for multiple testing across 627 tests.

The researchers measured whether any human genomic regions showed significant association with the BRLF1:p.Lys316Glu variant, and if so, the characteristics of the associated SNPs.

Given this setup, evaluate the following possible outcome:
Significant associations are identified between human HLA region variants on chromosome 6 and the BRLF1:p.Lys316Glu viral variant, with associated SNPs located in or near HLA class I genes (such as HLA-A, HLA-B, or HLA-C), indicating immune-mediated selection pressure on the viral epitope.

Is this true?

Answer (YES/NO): NO